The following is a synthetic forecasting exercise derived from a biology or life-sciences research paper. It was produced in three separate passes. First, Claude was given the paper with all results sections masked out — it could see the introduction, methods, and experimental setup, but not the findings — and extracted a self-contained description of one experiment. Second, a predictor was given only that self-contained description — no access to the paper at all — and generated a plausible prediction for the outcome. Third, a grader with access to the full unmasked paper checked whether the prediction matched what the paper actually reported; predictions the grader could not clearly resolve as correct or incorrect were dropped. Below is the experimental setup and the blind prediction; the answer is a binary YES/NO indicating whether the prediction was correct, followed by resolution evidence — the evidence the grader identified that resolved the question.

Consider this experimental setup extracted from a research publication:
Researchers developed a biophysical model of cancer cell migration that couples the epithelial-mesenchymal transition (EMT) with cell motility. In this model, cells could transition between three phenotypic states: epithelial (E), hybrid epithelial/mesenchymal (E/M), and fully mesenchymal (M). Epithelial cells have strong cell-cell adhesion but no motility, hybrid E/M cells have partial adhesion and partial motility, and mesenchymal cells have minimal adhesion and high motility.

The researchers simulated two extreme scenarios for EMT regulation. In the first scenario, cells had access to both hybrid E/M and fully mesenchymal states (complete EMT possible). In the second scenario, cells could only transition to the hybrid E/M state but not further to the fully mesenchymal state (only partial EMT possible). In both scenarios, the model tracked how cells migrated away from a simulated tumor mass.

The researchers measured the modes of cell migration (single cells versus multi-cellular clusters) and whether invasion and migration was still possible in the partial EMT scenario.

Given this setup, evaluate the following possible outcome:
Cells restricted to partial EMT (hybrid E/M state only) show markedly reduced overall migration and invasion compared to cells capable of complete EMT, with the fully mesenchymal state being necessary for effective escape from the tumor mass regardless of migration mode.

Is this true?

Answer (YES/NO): NO